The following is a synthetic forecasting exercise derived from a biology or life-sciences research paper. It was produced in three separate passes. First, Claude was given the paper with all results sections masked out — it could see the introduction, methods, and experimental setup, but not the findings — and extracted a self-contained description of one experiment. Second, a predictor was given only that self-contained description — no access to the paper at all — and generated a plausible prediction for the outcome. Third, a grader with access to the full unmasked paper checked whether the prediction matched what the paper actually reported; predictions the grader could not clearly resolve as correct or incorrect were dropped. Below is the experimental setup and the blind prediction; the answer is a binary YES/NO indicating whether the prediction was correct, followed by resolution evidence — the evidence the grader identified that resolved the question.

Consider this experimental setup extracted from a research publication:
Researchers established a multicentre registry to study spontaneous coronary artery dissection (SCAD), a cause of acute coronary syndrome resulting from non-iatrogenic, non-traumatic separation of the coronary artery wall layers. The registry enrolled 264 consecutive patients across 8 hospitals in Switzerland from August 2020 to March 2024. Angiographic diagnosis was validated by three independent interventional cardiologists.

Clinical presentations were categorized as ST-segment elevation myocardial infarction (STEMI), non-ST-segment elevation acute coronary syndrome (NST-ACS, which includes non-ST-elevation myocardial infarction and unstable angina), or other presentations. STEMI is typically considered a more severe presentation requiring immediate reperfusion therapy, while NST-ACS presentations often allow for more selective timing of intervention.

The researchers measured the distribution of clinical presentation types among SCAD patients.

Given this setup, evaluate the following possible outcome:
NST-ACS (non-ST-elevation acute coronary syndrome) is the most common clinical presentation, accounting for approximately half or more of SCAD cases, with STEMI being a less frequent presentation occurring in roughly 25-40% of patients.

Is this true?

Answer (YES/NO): YES